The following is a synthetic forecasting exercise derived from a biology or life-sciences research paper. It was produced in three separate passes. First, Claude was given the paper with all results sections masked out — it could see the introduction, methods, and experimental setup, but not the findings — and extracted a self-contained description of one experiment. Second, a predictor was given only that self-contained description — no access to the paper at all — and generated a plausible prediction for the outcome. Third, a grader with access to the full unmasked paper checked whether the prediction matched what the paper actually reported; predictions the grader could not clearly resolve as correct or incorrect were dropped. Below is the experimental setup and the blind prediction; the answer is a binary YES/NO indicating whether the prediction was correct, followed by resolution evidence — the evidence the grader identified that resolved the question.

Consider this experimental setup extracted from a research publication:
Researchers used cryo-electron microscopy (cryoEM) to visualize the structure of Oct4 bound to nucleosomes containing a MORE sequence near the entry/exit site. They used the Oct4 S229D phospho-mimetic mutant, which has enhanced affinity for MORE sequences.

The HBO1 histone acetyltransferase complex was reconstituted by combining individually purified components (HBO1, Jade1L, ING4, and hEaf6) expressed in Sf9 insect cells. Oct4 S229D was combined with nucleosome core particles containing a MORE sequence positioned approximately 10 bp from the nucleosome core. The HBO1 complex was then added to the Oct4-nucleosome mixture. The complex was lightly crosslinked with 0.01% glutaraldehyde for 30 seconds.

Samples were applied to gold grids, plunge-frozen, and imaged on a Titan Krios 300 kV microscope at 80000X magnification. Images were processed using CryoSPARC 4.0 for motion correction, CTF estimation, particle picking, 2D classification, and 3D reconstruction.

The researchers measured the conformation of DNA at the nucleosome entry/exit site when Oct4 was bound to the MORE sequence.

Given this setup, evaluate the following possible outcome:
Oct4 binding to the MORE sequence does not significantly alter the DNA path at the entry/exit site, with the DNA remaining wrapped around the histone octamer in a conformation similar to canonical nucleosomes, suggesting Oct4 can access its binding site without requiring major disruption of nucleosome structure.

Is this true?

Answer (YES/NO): NO